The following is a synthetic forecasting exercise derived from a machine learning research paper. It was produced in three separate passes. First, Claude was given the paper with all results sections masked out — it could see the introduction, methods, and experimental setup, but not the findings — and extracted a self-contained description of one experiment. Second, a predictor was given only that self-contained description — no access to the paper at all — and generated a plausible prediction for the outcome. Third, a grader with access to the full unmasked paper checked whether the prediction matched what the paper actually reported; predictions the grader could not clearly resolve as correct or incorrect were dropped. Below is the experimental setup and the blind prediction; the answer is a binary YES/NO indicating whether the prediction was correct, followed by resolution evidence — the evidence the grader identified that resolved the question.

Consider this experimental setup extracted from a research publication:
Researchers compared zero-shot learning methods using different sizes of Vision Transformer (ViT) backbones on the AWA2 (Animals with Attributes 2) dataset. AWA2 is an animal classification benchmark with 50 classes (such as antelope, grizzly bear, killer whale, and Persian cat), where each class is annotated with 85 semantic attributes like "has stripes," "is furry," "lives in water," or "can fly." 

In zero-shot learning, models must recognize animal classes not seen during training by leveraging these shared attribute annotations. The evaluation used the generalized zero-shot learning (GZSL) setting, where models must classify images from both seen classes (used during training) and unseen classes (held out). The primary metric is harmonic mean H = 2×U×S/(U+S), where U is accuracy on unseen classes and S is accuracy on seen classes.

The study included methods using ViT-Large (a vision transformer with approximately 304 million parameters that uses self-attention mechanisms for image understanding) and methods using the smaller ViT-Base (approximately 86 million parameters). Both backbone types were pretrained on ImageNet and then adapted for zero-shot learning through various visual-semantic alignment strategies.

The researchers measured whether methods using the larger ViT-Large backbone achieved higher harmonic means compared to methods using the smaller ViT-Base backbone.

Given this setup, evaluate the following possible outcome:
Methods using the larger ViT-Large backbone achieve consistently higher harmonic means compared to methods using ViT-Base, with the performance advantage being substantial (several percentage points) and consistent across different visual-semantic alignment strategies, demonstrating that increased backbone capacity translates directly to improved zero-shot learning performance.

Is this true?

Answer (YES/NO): NO